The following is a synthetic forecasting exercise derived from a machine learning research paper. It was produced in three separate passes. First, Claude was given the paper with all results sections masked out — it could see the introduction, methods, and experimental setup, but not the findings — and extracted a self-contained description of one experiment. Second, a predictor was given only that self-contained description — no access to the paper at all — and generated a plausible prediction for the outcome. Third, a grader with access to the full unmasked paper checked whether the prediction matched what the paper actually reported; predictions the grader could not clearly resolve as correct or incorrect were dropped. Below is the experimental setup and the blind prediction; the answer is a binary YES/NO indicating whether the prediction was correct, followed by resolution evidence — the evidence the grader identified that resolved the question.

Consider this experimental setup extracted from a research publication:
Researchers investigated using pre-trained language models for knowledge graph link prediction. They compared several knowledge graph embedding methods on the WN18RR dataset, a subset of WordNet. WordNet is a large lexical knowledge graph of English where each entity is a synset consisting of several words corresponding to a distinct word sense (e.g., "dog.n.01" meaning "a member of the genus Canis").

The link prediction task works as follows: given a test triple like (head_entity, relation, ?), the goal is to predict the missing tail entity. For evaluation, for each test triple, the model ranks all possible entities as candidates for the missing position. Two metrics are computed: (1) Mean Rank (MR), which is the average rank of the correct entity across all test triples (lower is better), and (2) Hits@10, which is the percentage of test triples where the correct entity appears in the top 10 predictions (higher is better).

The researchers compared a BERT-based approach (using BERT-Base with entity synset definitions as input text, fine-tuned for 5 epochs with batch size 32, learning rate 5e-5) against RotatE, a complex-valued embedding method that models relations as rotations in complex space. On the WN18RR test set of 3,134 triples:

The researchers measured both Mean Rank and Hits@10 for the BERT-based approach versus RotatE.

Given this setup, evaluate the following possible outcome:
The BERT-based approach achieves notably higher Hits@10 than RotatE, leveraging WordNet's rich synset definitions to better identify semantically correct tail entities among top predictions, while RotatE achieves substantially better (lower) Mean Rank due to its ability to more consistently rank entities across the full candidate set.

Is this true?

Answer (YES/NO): NO